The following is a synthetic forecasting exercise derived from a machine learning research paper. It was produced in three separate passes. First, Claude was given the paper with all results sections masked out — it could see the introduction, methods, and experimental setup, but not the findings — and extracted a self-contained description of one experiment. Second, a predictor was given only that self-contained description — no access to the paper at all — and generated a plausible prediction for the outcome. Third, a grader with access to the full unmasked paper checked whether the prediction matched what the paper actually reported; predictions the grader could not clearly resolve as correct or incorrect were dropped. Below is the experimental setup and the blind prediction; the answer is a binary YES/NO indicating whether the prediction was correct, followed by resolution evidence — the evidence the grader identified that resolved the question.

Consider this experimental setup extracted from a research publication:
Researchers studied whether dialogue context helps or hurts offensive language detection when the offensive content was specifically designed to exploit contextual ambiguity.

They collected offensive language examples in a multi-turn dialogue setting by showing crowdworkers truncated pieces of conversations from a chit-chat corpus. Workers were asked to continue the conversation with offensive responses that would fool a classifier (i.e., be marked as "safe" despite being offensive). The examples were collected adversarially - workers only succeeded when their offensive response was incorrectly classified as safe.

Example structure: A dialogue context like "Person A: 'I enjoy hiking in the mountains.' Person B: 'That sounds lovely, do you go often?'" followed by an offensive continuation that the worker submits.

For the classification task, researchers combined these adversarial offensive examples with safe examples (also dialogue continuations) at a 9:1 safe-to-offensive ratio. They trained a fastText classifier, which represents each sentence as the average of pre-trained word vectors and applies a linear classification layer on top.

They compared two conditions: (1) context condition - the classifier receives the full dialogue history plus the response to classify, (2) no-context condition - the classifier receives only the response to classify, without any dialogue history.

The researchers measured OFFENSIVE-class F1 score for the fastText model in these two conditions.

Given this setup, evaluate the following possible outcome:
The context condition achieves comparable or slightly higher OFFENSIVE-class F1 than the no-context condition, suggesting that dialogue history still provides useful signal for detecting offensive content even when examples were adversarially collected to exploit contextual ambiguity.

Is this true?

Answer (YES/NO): NO